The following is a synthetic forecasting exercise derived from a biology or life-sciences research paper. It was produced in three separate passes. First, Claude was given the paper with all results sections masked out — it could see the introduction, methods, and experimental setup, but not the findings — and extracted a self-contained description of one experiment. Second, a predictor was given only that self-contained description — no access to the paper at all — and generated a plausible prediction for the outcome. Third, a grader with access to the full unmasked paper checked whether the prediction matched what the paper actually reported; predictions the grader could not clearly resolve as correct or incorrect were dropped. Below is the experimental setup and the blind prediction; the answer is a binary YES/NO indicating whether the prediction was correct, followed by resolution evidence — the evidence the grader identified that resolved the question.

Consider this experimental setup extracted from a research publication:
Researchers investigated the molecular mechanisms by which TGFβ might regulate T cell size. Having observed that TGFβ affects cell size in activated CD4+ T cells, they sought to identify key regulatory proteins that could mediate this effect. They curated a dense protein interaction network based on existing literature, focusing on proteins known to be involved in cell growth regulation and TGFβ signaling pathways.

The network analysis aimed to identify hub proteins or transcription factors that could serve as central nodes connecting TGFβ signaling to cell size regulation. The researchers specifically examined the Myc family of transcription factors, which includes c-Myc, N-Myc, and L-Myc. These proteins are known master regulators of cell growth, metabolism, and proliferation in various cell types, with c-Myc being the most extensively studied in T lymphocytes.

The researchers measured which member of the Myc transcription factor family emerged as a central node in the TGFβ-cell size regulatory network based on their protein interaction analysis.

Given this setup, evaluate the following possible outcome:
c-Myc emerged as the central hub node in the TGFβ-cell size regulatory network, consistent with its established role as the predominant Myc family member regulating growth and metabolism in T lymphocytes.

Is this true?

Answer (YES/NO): NO